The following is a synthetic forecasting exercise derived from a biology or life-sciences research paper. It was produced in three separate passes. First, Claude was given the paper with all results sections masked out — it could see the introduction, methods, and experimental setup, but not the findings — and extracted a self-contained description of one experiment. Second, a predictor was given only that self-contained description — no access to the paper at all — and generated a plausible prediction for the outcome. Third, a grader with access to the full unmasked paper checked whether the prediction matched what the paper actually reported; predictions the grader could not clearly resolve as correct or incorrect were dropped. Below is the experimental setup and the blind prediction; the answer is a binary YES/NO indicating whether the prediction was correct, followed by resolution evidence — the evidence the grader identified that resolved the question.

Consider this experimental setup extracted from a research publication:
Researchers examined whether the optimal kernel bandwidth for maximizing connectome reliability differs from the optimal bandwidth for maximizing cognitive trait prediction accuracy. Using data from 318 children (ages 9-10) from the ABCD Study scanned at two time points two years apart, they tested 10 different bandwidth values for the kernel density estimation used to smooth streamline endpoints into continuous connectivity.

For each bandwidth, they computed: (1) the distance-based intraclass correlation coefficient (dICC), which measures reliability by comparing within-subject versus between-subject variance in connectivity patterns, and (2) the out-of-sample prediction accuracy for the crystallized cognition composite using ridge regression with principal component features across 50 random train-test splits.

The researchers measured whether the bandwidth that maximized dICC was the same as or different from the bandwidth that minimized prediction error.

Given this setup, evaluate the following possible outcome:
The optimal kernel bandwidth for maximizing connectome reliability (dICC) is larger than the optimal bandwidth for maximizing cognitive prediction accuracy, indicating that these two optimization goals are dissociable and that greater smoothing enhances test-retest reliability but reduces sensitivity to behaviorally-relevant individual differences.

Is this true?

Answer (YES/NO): YES